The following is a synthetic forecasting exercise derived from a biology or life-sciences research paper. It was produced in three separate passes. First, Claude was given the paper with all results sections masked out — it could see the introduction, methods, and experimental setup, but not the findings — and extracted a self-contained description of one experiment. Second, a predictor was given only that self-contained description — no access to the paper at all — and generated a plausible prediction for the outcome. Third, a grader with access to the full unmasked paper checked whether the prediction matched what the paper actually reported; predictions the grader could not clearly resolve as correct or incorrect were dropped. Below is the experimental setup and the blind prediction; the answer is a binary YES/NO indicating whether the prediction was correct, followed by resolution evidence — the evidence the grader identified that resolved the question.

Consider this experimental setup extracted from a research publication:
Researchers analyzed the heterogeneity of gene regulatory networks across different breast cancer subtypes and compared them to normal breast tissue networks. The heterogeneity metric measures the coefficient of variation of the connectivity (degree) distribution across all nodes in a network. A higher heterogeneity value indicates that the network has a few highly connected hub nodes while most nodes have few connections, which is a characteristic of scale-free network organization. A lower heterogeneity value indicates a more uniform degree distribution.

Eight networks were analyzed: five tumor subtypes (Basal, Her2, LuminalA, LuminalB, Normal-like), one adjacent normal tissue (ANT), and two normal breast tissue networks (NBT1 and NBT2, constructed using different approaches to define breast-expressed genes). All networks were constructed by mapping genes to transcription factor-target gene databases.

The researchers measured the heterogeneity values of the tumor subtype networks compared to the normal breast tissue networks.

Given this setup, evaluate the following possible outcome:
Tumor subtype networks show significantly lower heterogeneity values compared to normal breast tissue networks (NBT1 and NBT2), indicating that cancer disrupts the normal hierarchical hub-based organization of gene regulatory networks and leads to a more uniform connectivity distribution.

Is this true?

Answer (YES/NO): YES